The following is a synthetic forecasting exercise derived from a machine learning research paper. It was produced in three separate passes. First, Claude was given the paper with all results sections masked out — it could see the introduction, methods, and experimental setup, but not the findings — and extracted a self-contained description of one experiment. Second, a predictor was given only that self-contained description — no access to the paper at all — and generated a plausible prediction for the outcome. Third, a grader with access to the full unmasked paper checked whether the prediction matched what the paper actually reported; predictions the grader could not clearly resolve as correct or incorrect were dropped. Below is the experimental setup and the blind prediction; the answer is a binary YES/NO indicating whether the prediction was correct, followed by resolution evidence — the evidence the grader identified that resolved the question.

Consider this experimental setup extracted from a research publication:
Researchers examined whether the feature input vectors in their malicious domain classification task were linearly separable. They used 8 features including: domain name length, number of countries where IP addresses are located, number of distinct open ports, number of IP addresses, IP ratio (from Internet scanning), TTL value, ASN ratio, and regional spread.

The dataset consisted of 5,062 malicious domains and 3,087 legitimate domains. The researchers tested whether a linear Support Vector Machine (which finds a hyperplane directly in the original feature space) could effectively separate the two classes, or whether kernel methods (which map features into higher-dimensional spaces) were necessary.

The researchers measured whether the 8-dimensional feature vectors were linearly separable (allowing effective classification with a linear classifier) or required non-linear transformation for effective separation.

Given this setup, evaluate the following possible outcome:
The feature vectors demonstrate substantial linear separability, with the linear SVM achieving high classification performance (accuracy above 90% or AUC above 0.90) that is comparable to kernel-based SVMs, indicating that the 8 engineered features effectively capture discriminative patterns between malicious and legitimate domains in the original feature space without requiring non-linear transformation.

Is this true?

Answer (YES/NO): NO